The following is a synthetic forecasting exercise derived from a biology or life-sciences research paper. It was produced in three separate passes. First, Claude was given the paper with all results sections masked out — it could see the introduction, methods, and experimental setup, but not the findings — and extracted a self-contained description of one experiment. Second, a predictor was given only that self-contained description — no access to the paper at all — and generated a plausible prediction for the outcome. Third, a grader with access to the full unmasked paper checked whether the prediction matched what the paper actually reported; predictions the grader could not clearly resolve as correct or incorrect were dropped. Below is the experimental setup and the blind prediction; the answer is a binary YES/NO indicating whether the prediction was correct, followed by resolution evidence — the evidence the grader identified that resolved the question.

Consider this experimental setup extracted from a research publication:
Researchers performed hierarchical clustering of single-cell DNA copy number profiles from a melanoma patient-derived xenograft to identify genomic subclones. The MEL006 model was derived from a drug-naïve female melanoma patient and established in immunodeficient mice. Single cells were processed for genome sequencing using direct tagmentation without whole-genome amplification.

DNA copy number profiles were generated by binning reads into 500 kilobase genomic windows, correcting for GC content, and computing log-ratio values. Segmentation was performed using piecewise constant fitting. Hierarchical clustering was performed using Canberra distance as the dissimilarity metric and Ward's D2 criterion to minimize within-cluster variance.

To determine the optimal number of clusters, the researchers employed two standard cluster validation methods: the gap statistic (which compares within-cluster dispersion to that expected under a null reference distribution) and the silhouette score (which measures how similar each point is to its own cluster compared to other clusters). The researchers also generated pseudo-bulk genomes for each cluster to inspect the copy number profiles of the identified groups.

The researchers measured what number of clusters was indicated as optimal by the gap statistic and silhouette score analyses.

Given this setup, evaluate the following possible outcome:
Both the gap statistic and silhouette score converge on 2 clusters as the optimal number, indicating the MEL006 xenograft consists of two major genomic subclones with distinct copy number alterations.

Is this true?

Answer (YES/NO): NO